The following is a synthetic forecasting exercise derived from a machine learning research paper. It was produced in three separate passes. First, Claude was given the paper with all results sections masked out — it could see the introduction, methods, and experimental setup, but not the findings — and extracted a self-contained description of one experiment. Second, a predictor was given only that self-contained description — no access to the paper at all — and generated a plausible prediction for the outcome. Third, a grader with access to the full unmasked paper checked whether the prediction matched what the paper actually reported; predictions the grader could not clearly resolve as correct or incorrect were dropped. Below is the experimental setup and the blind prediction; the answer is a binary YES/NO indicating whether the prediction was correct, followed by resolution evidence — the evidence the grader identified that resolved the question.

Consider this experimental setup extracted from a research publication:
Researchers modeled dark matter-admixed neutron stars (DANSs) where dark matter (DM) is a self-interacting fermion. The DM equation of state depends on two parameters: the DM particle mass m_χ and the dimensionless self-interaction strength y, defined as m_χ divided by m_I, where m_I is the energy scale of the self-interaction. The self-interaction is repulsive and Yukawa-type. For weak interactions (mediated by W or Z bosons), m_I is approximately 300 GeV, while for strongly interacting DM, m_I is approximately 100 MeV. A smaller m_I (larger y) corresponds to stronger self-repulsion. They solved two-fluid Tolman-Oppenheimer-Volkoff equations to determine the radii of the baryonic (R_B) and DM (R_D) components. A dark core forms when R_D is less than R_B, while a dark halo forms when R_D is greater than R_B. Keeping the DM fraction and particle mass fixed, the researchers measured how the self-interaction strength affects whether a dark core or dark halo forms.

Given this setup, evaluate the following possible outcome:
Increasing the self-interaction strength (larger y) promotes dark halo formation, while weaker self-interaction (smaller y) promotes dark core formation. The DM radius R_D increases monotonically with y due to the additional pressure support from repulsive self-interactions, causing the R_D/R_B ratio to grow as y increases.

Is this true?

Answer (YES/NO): YES